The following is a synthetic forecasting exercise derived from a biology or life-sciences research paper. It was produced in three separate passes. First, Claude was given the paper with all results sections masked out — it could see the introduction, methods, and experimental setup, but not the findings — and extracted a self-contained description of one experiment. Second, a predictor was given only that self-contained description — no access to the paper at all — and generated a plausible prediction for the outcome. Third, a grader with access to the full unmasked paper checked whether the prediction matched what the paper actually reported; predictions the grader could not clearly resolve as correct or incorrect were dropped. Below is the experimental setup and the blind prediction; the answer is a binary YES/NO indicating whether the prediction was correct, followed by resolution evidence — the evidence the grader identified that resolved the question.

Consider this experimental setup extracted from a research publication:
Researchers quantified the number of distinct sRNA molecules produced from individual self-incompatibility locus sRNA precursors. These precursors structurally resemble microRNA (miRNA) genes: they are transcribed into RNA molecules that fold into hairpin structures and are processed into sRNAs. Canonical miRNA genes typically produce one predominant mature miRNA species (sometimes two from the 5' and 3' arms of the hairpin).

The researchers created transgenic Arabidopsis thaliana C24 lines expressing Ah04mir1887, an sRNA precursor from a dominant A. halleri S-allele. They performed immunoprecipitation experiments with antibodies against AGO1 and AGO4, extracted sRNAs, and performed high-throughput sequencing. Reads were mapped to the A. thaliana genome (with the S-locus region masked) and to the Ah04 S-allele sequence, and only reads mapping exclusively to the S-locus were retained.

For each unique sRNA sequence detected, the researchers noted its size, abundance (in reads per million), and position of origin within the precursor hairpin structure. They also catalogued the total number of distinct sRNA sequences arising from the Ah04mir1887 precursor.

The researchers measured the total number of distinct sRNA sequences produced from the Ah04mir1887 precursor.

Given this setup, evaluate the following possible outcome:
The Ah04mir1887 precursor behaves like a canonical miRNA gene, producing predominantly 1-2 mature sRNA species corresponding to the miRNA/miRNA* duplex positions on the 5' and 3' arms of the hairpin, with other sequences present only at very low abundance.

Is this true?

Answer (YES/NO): NO